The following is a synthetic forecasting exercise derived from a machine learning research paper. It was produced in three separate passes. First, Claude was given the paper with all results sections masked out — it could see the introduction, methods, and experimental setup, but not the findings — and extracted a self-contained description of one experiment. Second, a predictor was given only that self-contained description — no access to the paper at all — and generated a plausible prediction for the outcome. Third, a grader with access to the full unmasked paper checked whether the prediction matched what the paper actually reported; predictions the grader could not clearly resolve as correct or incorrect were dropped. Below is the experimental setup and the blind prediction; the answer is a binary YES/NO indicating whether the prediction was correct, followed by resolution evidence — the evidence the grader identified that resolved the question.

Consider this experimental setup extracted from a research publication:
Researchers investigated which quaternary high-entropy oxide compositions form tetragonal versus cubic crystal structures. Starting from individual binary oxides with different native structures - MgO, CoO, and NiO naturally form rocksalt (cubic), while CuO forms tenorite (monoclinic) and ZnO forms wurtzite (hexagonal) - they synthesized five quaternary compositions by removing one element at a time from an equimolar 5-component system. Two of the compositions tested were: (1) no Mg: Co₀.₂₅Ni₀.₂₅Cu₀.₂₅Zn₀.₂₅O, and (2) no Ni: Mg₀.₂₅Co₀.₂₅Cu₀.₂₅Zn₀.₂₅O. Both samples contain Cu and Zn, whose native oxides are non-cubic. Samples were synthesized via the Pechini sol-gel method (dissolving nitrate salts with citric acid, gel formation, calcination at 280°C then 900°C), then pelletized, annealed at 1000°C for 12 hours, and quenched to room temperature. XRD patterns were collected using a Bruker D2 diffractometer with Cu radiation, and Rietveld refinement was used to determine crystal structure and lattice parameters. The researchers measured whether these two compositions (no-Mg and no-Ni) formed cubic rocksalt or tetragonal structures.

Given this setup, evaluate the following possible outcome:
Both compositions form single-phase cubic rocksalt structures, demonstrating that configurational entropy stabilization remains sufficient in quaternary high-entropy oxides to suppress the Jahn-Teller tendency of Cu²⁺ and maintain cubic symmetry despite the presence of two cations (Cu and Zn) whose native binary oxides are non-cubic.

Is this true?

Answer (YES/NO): NO